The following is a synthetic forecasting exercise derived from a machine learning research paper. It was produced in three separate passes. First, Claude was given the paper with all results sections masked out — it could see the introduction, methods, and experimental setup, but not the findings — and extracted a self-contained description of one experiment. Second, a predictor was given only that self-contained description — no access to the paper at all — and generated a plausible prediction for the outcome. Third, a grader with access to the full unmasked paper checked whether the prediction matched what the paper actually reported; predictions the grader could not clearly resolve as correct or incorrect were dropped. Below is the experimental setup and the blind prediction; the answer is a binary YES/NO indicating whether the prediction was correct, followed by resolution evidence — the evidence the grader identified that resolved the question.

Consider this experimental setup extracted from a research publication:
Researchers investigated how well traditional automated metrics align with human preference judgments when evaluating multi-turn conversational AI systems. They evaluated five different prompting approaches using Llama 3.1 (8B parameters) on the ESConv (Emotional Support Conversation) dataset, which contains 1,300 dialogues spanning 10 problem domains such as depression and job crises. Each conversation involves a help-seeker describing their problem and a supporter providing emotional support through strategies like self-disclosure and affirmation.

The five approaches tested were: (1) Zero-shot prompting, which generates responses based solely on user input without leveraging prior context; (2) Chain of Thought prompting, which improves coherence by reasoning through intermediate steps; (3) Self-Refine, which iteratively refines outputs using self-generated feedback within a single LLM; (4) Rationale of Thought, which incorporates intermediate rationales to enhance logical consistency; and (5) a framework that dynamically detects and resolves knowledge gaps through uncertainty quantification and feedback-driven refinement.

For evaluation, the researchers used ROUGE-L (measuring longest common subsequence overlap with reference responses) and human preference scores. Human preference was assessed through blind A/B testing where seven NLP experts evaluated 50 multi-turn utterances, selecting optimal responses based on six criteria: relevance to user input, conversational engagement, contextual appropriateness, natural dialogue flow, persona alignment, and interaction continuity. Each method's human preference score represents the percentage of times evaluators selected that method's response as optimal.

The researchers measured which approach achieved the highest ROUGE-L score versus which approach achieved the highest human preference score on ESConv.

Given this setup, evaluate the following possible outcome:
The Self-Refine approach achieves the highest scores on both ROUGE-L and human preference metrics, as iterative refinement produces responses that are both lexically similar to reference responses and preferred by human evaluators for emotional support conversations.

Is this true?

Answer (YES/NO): NO